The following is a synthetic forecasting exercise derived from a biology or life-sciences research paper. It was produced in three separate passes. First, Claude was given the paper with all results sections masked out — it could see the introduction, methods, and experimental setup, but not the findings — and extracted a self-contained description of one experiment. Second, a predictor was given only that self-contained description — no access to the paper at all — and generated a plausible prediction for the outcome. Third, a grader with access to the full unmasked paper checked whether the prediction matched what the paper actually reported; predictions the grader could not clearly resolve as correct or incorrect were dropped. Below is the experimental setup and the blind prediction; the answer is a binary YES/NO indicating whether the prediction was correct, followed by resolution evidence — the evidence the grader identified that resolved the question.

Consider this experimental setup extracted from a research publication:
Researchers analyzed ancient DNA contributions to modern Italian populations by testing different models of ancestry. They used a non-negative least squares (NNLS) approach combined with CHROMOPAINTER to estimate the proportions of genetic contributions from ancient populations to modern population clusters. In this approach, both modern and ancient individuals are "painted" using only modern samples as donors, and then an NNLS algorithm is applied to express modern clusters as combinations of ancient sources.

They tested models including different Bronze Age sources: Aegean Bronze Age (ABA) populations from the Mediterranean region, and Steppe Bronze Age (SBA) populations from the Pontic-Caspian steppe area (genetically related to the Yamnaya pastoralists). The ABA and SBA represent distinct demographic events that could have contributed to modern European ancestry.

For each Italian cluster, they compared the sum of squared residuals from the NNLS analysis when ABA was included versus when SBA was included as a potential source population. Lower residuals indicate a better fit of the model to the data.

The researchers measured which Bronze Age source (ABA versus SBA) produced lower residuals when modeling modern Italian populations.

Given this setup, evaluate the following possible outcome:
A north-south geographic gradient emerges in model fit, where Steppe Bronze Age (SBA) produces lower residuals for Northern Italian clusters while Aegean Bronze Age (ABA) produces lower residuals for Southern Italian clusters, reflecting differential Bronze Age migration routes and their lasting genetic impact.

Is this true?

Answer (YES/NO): YES